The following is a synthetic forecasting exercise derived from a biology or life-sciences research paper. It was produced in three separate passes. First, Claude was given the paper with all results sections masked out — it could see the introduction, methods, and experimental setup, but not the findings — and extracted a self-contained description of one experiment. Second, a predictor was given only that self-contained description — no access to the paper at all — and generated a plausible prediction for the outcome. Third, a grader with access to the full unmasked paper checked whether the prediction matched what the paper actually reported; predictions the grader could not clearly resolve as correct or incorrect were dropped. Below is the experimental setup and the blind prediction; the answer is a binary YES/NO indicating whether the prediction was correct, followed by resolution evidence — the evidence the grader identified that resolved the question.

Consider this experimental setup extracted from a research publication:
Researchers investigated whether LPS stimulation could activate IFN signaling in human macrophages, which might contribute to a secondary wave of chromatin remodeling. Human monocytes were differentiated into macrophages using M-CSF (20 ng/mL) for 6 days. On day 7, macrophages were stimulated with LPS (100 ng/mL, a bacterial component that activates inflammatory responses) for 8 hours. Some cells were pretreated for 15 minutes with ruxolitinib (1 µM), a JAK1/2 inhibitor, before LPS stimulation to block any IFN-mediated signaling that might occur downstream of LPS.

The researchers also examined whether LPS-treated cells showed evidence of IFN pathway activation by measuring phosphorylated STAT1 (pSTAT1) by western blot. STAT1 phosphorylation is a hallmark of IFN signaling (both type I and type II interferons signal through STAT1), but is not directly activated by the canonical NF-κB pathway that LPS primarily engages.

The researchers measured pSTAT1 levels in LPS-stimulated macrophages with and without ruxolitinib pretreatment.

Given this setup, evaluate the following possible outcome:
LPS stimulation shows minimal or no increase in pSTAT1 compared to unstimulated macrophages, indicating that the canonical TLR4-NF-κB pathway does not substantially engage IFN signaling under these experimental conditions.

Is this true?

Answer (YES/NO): NO